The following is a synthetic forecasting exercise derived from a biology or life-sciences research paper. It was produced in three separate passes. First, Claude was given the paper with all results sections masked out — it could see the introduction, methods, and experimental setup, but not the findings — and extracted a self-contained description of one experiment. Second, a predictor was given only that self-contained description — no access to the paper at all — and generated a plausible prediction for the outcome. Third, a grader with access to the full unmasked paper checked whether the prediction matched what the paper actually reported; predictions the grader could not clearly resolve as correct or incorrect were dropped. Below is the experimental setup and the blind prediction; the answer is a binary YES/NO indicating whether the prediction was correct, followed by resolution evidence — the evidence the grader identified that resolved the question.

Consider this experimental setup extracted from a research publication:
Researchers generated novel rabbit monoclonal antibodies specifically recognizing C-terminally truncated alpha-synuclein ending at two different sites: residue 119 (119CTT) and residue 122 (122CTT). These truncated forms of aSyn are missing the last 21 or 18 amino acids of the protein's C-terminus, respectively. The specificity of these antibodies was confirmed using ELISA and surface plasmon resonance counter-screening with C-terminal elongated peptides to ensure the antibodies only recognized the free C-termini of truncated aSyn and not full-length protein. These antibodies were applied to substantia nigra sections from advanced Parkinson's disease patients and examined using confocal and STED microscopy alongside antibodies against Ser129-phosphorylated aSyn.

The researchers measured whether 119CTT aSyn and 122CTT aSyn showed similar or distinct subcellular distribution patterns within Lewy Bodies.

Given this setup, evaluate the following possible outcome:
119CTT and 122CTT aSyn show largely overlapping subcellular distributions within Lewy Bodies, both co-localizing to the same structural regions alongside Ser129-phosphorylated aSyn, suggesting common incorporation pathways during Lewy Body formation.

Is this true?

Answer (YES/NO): NO